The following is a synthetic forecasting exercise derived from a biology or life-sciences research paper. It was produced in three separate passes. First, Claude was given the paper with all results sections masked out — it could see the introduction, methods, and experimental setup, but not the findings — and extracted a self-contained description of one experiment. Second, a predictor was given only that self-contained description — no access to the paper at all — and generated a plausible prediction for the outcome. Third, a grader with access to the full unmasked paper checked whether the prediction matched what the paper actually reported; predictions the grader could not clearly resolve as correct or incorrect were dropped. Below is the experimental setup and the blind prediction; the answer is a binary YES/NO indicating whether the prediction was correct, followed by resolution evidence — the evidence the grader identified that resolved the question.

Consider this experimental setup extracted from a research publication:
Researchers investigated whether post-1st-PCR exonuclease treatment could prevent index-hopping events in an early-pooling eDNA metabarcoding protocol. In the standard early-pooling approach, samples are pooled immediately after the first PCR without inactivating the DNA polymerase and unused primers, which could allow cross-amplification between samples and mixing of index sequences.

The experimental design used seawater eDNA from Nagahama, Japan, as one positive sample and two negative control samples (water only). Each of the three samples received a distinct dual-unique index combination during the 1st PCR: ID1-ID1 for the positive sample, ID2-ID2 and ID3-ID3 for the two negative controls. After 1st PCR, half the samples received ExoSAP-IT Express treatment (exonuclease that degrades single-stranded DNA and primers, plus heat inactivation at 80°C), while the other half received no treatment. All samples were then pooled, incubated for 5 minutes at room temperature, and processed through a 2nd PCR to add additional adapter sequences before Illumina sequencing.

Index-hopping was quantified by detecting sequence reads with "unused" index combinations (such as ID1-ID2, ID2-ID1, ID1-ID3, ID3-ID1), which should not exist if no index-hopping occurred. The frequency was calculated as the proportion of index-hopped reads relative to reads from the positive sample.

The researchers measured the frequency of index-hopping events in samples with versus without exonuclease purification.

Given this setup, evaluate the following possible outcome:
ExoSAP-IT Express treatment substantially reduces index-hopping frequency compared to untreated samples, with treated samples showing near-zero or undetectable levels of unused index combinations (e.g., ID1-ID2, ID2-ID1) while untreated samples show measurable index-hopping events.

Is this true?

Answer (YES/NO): YES